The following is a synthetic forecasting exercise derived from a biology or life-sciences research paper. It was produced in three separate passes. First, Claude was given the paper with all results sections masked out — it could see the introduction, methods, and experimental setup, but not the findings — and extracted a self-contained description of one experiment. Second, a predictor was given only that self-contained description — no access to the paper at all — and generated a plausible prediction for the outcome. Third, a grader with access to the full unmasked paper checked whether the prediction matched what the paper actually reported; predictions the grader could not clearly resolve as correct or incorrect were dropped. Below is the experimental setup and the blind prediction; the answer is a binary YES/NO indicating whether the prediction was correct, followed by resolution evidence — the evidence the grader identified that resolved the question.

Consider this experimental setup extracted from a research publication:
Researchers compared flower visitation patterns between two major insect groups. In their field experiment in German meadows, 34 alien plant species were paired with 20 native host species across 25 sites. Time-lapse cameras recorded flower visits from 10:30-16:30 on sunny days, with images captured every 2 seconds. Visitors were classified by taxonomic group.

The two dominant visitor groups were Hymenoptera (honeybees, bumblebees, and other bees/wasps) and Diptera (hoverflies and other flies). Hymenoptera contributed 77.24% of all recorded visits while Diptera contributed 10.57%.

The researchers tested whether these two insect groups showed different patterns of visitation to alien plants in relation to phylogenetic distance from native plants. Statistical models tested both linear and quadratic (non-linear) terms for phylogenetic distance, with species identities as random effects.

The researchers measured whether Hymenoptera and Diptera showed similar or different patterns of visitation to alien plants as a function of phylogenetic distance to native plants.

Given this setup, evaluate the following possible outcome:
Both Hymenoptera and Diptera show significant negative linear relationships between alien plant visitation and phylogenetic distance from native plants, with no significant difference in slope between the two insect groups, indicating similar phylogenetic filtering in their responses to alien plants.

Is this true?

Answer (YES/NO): NO